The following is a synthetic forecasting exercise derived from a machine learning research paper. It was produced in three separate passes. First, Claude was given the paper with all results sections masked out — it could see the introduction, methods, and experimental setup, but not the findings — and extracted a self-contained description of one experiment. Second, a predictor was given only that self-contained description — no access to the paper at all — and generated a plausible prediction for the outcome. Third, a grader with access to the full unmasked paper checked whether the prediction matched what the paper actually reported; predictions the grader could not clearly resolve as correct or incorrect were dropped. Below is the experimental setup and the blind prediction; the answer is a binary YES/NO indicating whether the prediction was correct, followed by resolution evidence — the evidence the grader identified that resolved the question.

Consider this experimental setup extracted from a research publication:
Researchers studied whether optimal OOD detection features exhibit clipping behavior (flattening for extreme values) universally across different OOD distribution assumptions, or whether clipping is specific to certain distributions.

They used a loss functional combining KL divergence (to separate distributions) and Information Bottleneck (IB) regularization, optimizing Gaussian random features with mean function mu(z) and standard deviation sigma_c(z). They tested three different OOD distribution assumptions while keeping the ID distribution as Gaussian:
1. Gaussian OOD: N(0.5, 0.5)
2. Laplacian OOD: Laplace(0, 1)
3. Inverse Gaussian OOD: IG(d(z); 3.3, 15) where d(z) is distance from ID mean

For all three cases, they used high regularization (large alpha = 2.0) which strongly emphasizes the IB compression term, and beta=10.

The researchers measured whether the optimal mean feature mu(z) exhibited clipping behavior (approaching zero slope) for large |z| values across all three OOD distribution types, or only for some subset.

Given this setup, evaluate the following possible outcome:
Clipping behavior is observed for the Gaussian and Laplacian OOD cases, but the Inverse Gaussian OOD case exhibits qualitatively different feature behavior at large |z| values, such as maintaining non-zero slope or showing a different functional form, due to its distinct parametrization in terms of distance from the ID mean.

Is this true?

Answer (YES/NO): NO